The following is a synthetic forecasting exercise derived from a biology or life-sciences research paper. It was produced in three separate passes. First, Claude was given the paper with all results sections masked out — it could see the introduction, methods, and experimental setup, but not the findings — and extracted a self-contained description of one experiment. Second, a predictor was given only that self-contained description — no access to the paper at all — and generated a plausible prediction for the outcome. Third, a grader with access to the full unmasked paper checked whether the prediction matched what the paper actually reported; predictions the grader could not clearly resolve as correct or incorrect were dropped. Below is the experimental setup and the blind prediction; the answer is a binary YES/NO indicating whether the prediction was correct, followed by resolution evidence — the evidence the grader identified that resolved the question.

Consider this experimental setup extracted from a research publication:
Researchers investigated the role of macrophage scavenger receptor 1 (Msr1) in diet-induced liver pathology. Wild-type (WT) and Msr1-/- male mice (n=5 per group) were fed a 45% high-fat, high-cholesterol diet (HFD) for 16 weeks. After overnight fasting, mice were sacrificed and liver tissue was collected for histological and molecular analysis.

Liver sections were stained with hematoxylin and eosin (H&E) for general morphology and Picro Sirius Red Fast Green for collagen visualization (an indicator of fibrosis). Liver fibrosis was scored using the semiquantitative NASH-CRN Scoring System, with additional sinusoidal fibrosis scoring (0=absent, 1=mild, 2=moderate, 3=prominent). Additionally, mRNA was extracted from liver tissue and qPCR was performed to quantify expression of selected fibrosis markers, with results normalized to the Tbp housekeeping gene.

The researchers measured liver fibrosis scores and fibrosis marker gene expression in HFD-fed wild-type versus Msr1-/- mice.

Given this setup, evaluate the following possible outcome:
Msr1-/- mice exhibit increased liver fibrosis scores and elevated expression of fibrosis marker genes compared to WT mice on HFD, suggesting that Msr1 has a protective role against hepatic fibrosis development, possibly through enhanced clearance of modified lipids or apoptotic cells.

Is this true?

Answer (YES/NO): NO